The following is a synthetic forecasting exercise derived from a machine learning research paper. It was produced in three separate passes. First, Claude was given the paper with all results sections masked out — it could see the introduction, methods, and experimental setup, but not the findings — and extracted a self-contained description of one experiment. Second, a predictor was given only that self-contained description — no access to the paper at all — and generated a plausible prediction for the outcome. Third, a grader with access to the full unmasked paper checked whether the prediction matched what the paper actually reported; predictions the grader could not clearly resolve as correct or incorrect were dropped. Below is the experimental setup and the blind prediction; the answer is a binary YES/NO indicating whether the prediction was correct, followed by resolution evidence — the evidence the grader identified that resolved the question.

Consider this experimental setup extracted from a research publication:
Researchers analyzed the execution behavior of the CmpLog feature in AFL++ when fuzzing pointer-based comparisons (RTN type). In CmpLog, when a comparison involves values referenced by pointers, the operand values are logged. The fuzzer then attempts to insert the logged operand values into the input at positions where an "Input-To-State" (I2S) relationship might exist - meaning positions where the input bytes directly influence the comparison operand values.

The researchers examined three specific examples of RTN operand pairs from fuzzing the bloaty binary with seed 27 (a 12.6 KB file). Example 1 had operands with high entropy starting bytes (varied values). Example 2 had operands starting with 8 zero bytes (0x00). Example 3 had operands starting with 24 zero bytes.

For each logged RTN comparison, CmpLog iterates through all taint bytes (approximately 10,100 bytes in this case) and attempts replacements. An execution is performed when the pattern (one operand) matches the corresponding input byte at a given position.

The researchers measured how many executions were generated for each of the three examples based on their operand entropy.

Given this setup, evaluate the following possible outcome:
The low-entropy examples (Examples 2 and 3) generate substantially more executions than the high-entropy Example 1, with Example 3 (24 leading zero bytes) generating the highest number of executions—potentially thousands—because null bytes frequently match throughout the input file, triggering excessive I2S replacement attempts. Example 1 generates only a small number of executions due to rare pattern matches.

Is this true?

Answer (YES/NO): YES